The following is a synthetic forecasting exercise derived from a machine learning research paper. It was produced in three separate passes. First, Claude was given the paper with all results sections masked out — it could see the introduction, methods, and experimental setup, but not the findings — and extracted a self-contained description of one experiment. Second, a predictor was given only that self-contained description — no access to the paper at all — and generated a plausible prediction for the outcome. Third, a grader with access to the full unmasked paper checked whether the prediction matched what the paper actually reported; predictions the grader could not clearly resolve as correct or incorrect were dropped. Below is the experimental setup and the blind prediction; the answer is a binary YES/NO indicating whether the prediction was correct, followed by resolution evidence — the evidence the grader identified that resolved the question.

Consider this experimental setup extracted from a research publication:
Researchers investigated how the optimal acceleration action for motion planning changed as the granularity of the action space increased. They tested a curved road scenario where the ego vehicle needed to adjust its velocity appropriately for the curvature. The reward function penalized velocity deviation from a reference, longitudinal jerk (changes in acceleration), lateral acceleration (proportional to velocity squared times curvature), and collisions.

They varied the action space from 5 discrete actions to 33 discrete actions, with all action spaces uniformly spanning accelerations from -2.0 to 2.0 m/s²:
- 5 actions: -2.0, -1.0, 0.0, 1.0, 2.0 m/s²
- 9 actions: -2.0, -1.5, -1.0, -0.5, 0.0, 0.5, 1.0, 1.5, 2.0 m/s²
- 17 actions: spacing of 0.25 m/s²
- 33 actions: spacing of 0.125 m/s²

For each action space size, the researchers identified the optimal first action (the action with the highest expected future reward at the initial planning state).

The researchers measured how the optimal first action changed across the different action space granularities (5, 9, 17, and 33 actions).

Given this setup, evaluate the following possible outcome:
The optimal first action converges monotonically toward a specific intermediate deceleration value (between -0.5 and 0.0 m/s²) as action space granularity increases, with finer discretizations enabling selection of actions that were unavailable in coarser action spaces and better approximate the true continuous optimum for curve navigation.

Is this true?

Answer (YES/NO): NO